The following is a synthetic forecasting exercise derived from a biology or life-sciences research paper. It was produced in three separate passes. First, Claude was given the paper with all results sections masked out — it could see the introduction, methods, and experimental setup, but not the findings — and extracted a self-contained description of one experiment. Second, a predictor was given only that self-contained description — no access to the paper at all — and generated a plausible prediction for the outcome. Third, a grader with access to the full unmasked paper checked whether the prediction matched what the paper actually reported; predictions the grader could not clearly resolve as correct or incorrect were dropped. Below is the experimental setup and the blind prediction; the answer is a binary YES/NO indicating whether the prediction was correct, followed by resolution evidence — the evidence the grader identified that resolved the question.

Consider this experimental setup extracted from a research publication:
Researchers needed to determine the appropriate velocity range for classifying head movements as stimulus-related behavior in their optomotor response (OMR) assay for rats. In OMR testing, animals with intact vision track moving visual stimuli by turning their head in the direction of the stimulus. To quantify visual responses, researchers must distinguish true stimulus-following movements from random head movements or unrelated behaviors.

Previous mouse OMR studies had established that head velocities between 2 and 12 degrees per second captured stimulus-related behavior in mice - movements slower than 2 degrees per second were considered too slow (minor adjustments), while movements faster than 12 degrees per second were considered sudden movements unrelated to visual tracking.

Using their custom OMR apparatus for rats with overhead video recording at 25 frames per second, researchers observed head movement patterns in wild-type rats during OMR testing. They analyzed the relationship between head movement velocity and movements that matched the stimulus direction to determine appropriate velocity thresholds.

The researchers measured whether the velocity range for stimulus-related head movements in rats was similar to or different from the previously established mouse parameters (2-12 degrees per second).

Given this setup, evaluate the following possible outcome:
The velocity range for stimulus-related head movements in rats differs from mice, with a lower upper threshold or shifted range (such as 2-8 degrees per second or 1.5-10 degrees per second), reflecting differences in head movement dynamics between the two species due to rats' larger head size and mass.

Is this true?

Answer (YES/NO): NO